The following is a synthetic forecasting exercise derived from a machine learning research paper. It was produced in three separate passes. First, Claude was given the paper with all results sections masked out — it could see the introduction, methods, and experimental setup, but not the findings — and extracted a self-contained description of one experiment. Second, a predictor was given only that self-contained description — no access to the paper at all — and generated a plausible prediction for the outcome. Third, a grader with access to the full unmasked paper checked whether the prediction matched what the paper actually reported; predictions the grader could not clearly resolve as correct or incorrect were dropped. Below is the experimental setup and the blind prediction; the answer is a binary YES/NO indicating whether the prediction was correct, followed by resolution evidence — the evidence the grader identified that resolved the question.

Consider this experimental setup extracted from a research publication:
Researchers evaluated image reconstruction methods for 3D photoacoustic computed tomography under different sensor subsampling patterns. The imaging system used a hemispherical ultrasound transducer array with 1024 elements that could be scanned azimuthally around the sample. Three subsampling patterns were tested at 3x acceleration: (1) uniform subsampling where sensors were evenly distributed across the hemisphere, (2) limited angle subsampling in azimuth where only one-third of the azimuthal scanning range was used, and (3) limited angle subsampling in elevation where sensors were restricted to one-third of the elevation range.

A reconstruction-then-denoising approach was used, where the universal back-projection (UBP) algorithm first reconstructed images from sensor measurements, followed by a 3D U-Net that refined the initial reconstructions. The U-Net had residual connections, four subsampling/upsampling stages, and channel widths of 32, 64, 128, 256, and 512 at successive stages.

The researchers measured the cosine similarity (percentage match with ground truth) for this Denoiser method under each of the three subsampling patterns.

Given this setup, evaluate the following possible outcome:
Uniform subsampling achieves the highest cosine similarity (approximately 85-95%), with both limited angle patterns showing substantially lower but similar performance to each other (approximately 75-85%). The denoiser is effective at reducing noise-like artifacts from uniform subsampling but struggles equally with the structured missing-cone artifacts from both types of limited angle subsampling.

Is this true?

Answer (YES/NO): NO